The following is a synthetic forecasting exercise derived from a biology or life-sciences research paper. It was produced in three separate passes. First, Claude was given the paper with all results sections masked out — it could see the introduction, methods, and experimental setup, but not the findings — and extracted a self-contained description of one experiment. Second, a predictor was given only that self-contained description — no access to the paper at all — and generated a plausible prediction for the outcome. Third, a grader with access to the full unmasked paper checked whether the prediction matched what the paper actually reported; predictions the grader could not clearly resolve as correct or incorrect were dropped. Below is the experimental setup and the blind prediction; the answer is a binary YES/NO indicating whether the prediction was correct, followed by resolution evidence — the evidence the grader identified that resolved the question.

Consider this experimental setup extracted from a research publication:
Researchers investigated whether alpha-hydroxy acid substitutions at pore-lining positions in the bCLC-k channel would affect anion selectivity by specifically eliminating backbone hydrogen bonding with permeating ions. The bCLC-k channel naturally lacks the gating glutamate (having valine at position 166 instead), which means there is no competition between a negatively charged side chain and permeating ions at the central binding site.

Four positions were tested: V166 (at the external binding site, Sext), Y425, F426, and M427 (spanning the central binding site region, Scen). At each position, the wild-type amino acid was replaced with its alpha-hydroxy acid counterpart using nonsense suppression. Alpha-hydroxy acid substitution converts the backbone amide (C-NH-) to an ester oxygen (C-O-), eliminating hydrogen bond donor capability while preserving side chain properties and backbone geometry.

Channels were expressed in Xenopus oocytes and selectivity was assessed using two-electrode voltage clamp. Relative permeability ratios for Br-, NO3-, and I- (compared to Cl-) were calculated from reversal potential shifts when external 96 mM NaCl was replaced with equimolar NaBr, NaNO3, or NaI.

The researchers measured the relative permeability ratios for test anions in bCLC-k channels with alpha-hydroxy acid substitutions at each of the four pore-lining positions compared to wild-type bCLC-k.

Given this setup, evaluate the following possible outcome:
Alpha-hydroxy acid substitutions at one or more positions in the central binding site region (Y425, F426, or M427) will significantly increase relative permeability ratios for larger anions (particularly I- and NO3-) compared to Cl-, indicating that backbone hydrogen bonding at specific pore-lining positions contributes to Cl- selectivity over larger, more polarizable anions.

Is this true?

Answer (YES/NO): NO